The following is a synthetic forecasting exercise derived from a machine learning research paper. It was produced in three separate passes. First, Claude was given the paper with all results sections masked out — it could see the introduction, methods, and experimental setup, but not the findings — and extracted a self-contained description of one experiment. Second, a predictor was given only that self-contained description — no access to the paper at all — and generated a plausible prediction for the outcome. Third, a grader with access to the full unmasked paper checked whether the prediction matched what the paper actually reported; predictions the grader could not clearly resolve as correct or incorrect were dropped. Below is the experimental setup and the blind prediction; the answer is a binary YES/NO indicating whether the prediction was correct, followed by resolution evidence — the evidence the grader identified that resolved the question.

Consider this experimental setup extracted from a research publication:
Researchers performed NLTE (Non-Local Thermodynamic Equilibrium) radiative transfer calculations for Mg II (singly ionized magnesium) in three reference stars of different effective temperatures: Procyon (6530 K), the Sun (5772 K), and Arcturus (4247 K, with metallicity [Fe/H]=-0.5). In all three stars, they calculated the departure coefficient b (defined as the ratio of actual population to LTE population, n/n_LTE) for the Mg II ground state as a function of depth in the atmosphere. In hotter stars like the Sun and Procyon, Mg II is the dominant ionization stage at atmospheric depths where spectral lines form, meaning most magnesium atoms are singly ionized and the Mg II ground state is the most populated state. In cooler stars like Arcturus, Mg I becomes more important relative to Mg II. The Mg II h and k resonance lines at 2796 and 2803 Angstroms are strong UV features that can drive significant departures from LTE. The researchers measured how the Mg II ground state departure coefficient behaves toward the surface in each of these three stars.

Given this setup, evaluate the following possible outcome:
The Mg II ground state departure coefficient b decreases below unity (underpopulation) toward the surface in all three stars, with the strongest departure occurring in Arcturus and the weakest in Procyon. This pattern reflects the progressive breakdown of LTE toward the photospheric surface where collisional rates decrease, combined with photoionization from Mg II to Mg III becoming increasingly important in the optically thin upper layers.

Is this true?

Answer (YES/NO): NO